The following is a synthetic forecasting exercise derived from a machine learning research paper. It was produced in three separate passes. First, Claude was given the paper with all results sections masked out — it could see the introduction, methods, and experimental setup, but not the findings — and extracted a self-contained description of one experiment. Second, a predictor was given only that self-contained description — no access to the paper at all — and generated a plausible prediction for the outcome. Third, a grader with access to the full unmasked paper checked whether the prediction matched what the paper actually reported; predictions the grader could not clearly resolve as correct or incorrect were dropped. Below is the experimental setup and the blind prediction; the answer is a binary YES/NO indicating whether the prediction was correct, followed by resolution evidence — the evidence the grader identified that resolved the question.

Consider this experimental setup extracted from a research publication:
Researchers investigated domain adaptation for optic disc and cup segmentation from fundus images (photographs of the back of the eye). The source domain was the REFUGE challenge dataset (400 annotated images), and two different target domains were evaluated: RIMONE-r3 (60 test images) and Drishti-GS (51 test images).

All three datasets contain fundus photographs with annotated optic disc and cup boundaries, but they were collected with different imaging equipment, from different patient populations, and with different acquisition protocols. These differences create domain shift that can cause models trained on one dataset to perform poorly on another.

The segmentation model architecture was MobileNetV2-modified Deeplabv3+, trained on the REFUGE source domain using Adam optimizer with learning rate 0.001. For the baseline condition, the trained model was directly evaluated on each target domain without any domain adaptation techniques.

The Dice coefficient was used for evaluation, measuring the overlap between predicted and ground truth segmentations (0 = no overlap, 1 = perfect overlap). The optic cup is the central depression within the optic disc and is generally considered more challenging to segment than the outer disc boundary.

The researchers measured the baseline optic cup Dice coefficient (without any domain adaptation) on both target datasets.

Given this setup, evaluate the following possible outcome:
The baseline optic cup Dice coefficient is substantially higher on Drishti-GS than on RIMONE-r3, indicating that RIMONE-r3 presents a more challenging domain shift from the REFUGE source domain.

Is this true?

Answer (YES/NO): YES